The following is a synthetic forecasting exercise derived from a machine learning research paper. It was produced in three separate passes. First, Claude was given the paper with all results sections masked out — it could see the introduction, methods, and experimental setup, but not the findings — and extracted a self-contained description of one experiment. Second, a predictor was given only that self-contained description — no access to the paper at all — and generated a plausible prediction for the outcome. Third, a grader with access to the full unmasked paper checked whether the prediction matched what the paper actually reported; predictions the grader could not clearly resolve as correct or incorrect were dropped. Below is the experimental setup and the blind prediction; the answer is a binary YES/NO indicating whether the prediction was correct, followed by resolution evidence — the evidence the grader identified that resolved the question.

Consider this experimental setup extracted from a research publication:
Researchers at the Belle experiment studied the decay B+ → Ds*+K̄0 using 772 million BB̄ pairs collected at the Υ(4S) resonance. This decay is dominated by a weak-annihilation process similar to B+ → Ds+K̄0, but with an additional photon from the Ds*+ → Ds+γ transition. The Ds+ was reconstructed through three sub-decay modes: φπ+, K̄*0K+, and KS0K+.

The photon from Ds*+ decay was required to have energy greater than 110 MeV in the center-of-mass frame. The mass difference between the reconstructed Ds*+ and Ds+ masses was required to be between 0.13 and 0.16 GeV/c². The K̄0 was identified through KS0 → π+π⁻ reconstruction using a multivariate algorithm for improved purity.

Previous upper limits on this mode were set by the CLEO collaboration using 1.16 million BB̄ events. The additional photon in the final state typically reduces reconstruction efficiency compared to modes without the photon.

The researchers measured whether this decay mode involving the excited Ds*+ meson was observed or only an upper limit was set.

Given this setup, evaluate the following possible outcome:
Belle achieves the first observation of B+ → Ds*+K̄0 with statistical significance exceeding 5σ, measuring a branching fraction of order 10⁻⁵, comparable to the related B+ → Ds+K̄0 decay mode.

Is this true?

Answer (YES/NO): NO